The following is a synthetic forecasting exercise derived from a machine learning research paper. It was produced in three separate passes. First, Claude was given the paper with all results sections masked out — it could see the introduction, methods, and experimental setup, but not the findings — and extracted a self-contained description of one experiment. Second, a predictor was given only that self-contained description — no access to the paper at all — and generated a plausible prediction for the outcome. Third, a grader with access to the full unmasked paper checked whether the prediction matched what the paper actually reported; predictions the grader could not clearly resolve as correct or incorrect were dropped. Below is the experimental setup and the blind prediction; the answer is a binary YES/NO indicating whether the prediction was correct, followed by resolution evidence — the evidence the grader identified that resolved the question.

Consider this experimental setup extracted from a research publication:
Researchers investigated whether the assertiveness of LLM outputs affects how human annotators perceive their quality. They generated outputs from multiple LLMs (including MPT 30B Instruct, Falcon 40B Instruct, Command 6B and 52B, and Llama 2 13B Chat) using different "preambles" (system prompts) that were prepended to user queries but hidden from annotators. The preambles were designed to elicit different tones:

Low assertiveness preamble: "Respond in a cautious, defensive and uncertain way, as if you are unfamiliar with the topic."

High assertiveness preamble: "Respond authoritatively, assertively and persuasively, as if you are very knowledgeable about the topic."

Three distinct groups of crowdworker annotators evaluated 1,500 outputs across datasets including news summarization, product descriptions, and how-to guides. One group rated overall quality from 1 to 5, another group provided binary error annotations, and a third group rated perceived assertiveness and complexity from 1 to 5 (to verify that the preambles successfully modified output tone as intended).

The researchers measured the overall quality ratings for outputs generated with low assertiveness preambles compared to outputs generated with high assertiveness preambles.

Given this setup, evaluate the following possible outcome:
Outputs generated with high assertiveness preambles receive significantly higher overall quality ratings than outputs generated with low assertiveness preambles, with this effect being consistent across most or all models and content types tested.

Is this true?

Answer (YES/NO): NO